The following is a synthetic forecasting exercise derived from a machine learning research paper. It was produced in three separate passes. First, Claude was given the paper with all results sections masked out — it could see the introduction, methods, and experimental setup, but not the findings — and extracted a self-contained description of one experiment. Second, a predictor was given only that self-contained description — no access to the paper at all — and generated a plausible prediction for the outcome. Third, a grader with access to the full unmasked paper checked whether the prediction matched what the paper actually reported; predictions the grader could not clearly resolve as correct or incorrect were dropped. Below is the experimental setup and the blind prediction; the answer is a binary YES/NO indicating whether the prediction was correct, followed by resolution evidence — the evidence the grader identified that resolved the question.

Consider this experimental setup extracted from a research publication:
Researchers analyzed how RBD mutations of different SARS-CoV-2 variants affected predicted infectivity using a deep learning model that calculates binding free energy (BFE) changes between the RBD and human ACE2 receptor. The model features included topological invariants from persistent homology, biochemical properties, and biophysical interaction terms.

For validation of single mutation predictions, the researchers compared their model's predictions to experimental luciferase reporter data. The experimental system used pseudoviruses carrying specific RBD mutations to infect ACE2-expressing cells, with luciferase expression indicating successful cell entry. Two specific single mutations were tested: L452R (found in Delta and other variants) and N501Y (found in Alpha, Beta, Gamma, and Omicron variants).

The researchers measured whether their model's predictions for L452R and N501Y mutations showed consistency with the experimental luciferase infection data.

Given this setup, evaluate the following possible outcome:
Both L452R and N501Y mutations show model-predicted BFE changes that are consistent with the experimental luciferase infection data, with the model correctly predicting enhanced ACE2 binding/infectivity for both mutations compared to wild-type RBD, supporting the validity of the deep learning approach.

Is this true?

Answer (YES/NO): YES